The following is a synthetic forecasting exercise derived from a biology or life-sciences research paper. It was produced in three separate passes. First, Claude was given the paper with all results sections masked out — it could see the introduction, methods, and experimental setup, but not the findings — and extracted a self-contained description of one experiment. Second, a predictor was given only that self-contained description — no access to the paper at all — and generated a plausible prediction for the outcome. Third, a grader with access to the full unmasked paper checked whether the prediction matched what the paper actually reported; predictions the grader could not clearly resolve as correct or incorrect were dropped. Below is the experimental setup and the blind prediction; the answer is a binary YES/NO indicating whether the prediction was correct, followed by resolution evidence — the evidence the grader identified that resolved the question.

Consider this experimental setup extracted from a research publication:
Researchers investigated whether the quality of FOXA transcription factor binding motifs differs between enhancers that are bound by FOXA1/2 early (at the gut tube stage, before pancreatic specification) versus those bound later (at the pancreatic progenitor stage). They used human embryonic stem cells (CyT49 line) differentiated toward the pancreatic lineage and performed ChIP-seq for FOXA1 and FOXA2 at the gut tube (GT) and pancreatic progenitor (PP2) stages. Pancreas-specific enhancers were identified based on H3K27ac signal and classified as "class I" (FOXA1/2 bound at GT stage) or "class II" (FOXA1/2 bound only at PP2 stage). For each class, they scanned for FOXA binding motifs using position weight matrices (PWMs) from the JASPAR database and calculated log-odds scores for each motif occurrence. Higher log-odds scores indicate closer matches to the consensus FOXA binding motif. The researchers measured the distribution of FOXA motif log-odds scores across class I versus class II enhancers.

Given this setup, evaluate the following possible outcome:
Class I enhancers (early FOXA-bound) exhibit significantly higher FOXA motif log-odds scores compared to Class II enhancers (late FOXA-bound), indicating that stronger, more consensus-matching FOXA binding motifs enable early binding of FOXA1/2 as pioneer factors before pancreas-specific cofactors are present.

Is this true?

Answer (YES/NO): YES